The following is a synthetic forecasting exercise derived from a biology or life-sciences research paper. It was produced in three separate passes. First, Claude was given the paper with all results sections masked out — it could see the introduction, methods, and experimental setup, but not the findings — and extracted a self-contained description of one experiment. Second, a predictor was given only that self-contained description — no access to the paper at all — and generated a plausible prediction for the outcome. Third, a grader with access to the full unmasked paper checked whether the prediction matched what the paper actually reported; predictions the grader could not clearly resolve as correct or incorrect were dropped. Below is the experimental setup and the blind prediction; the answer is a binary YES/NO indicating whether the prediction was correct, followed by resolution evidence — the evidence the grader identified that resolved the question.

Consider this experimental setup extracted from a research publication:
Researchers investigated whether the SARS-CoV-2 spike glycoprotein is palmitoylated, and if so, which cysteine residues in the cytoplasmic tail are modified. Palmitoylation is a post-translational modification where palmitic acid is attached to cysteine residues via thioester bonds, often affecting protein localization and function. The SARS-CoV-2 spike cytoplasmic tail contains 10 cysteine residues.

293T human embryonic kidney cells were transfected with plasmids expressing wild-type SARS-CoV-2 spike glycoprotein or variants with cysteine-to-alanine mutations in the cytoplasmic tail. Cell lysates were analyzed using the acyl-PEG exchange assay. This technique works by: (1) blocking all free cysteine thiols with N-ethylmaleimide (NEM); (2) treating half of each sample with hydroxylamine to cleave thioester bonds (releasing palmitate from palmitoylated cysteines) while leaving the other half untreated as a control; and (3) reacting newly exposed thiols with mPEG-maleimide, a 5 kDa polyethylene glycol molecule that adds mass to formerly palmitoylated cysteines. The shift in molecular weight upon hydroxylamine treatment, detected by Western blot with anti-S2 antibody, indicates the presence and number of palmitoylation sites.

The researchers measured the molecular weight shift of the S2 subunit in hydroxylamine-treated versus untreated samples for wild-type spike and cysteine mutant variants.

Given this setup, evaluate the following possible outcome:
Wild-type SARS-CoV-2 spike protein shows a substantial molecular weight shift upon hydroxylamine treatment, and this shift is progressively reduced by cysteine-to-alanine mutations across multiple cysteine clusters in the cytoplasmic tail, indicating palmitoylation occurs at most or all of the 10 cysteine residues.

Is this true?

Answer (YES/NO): NO